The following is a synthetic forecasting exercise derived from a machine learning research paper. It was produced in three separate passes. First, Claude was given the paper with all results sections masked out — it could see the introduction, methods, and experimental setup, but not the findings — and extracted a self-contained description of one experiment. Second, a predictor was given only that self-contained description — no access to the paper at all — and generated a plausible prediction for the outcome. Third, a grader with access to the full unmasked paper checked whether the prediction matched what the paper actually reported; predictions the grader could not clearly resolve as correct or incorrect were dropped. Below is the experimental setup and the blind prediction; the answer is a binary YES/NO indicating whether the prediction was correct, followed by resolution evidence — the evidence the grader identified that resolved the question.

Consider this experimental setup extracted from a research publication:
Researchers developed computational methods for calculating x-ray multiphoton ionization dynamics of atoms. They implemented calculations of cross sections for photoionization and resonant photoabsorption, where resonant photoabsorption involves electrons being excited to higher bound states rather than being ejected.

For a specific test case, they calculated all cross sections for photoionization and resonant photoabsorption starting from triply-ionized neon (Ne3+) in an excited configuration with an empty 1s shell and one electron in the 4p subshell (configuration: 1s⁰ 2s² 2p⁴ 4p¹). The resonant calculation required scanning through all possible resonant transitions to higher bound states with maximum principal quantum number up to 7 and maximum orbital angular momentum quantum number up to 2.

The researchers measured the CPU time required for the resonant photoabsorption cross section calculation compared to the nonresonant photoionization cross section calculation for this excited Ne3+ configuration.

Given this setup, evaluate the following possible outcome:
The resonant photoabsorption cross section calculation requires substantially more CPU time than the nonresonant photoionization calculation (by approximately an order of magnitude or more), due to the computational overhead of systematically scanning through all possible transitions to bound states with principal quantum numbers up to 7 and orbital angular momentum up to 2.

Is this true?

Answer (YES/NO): YES